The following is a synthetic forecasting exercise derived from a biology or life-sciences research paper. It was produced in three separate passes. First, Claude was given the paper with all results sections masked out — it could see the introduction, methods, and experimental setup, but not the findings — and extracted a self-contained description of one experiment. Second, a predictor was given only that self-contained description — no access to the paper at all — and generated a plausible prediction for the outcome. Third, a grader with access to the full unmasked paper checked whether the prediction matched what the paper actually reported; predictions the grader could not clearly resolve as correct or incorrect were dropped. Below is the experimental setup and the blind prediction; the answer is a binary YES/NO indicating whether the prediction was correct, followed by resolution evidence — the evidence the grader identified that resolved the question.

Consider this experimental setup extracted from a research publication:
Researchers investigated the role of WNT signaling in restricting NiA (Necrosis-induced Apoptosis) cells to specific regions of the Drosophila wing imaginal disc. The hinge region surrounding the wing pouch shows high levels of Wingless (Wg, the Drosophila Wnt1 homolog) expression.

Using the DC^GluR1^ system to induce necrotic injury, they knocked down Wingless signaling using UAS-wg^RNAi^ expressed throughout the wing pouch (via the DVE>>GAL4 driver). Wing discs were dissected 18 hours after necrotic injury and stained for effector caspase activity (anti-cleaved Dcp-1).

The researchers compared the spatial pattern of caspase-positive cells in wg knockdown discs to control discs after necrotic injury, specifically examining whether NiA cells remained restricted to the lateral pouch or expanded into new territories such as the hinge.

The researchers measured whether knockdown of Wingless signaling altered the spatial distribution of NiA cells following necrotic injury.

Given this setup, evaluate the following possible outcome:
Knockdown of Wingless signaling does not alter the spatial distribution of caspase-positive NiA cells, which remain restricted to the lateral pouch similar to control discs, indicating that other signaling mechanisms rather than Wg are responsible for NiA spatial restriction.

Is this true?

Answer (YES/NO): NO